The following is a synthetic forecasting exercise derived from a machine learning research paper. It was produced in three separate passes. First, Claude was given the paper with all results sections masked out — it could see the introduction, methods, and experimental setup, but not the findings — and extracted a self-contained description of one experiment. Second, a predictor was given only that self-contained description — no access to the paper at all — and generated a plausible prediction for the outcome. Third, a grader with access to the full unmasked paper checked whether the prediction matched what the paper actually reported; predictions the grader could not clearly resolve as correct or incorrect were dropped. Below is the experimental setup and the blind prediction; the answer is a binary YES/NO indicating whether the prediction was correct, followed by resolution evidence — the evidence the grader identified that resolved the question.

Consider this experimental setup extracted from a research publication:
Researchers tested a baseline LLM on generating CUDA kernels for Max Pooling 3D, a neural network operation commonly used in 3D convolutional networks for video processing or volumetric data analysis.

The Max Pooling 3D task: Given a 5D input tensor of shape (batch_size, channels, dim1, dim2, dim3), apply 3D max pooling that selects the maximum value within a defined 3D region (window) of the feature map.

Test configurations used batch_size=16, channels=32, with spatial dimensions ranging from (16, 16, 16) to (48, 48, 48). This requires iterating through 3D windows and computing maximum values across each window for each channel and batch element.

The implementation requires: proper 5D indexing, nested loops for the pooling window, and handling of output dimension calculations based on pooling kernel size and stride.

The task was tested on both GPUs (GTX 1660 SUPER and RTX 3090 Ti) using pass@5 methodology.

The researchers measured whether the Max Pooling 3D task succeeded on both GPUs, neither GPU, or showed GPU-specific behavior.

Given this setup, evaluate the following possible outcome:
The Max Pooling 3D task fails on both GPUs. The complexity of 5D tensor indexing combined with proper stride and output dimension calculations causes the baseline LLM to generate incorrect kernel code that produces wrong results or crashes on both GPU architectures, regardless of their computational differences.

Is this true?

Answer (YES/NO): NO